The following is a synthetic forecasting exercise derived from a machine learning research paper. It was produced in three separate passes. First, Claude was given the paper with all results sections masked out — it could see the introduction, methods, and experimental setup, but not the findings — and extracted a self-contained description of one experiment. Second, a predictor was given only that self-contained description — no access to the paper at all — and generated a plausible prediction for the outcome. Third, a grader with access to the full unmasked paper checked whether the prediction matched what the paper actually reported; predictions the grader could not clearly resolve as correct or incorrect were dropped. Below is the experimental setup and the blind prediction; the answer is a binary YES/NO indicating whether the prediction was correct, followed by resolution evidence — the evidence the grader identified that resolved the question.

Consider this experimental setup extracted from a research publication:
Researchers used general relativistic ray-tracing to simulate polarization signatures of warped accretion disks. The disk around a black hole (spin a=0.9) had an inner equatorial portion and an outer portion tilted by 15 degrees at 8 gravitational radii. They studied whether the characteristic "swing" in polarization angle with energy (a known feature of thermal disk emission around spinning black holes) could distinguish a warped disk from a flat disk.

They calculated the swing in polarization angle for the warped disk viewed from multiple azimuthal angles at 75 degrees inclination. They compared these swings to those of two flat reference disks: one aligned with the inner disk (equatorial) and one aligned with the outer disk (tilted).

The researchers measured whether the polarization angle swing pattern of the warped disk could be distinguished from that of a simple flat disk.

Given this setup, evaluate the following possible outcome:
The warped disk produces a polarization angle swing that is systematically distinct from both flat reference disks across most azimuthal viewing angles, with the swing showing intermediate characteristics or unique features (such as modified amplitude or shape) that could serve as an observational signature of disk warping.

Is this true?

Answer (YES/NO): NO